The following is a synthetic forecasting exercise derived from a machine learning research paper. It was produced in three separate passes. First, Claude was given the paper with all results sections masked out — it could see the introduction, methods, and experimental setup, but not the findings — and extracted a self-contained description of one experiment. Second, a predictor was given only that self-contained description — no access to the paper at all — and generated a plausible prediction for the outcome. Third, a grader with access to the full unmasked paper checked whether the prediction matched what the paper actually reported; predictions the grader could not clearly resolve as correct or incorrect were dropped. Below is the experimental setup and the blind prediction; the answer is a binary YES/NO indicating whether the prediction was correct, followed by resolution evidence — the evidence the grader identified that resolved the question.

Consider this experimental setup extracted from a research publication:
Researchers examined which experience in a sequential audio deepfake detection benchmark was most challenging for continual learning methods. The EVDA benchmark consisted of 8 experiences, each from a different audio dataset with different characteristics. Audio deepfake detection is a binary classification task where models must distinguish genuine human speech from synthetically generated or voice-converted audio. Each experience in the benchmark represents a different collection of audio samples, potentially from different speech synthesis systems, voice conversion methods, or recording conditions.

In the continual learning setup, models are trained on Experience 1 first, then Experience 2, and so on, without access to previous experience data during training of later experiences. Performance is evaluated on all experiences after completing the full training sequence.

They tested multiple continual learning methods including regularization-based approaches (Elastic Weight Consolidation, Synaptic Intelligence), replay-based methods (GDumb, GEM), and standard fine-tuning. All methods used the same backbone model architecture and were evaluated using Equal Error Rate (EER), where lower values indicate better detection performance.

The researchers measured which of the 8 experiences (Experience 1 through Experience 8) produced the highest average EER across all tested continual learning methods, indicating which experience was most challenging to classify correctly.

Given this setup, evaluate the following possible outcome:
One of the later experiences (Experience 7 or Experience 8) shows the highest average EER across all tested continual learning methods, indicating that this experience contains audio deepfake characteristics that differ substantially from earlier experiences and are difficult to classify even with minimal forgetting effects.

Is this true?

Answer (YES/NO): NO